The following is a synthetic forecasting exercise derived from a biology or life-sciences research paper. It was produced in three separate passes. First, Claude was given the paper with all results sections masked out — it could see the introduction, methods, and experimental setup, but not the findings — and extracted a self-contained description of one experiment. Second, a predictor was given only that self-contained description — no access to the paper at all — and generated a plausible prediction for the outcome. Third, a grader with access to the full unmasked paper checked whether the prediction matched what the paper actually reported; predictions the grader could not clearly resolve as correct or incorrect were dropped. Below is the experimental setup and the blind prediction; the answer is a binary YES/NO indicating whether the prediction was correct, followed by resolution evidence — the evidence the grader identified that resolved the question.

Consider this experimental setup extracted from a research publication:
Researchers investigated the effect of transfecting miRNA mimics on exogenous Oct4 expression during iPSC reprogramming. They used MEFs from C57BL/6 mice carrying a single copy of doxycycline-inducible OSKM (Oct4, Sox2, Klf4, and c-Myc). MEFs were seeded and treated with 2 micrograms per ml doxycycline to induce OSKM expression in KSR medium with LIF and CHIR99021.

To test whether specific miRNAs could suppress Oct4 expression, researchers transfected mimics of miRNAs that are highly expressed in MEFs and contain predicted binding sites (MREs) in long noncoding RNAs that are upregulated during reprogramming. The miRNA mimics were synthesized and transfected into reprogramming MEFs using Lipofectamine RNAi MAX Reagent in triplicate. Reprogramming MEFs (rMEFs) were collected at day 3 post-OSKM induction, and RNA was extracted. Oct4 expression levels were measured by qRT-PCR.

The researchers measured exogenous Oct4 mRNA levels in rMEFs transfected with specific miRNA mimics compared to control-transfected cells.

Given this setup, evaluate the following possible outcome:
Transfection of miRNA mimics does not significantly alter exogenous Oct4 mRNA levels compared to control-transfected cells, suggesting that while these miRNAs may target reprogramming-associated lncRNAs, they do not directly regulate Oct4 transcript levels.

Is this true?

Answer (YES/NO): NO